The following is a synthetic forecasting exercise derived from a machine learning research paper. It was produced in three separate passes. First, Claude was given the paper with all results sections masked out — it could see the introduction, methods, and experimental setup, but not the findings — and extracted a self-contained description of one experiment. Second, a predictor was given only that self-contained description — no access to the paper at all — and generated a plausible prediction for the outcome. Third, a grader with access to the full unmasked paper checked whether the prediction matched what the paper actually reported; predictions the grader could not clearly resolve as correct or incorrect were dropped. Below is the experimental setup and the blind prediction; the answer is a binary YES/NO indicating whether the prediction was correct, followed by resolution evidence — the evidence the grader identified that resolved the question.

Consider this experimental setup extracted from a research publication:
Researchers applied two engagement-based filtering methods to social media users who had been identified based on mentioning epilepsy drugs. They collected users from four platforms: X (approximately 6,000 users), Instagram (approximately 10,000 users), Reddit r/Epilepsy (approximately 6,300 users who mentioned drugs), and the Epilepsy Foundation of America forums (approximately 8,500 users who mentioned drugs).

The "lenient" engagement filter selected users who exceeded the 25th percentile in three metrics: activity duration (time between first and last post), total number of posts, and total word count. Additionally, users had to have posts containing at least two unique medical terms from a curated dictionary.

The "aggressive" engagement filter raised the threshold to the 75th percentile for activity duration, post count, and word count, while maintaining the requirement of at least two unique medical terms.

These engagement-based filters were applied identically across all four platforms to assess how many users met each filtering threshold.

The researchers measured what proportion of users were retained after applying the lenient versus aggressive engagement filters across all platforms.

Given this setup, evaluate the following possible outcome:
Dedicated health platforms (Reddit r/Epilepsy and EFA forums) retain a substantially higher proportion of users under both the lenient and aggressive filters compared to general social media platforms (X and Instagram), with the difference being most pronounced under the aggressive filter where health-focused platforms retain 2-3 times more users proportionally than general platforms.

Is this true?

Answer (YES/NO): NO